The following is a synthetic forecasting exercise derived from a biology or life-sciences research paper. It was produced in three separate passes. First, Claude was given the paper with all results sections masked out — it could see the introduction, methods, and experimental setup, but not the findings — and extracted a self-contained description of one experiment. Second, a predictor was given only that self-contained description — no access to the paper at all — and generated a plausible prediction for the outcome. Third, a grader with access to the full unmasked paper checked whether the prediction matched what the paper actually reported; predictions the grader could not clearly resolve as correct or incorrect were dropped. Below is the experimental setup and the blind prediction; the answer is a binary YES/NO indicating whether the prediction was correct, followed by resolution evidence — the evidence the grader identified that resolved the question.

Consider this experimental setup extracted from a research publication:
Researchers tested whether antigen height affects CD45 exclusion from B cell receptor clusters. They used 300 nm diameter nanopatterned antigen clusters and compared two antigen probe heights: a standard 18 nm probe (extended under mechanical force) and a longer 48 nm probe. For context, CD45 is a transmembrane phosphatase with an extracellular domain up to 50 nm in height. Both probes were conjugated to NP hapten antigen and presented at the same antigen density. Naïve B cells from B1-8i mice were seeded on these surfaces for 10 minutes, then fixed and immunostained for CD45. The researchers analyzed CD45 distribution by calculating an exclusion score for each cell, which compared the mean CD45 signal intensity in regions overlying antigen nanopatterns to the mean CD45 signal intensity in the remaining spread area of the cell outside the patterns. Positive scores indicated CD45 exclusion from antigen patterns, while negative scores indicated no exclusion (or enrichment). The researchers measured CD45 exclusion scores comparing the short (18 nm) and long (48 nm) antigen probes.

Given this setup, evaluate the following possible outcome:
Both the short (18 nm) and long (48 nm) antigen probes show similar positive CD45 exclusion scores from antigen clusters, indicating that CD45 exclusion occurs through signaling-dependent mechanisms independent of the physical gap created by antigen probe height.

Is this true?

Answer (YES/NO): NO